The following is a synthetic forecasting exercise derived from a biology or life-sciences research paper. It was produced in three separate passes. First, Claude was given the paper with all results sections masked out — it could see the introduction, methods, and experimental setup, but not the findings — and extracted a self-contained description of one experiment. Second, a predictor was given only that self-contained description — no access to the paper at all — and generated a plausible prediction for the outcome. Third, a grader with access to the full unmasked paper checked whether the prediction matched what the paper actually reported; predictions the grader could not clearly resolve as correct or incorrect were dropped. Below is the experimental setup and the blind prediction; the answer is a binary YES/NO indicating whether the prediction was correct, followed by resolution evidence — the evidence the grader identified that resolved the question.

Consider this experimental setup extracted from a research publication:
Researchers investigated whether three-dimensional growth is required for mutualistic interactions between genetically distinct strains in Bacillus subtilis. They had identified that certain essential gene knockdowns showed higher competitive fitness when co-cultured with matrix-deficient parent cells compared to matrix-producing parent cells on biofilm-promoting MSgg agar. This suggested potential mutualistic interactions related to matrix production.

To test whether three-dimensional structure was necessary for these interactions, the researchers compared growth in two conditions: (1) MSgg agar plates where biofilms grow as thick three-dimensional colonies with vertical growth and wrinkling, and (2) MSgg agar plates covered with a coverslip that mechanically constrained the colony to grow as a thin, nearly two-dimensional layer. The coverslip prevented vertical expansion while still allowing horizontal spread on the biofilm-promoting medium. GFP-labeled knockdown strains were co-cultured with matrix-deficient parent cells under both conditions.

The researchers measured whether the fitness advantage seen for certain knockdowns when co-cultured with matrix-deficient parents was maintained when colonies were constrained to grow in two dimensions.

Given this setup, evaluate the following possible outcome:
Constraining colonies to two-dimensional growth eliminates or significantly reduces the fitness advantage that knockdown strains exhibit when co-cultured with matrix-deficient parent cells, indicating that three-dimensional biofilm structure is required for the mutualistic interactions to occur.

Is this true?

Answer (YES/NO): YES